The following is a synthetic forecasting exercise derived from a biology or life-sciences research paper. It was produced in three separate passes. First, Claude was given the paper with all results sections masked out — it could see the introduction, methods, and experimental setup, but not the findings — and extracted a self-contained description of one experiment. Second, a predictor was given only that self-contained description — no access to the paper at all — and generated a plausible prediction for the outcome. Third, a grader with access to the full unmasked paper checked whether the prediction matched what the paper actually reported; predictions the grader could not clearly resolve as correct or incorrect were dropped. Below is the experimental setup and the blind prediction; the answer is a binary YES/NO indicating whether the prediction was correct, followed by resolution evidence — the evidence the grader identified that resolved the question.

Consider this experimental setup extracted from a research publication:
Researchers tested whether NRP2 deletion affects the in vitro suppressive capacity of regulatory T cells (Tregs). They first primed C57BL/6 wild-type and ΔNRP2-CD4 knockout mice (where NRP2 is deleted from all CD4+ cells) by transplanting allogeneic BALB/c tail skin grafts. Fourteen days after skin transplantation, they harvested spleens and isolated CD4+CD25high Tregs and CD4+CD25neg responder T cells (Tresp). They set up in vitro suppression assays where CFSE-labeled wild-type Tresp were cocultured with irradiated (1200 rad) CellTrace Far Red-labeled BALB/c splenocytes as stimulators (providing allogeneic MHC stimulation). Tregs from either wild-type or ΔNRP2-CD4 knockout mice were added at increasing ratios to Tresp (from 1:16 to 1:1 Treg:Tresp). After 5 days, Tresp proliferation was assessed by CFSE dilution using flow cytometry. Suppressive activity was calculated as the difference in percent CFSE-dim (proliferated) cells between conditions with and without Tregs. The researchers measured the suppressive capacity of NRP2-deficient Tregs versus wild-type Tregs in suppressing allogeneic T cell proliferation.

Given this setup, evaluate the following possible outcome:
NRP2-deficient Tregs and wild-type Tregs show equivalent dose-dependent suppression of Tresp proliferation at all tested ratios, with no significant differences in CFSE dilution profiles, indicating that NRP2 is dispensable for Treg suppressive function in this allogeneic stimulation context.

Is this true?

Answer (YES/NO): YES